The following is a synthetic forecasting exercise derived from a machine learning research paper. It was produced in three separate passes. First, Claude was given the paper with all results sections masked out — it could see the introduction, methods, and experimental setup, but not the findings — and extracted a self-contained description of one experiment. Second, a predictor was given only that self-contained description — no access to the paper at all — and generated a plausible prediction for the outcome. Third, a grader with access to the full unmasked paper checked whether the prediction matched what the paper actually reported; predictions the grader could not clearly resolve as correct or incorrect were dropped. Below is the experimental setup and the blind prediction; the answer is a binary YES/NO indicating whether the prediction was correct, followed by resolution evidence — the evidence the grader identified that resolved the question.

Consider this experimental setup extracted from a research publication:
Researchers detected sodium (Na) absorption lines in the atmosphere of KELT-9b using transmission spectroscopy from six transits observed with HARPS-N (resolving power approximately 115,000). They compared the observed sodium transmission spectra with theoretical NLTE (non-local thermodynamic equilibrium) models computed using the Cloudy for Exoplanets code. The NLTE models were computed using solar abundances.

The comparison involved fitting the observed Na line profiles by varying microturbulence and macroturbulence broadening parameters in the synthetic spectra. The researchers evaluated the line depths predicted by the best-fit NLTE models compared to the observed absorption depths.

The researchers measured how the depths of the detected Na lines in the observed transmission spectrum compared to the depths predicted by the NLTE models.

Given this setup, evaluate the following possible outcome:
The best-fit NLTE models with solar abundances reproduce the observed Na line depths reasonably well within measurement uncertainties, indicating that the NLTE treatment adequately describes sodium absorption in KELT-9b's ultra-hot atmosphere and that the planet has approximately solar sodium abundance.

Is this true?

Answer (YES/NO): NO